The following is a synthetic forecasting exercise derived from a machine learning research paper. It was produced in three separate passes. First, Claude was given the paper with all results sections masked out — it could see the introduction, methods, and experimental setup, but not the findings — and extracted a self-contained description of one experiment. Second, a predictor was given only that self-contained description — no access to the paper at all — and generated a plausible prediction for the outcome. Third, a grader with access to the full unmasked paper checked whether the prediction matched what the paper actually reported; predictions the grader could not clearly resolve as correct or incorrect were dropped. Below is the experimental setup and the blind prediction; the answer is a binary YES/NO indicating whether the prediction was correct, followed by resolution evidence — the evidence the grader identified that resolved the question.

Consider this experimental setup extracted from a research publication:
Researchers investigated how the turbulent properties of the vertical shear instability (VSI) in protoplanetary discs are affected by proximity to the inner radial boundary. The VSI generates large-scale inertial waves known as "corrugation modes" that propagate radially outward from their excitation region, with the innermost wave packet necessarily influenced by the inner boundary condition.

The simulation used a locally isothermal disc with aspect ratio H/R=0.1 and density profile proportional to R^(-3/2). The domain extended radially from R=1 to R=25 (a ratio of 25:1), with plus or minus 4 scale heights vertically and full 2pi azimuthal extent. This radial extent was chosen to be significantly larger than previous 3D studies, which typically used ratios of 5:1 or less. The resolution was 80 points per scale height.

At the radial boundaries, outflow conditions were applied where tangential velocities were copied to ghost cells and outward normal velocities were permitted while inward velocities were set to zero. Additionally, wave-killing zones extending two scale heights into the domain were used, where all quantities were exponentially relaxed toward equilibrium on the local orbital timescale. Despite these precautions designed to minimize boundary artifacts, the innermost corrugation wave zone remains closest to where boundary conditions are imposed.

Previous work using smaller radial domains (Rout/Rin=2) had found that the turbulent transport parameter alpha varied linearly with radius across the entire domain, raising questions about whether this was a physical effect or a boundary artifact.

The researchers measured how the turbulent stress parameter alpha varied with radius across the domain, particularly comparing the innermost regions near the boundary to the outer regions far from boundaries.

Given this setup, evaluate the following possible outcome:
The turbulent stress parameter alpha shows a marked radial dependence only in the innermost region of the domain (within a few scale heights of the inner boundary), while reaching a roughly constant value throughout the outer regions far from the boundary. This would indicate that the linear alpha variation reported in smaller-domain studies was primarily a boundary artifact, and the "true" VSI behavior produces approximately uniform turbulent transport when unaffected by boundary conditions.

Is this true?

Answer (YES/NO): NO